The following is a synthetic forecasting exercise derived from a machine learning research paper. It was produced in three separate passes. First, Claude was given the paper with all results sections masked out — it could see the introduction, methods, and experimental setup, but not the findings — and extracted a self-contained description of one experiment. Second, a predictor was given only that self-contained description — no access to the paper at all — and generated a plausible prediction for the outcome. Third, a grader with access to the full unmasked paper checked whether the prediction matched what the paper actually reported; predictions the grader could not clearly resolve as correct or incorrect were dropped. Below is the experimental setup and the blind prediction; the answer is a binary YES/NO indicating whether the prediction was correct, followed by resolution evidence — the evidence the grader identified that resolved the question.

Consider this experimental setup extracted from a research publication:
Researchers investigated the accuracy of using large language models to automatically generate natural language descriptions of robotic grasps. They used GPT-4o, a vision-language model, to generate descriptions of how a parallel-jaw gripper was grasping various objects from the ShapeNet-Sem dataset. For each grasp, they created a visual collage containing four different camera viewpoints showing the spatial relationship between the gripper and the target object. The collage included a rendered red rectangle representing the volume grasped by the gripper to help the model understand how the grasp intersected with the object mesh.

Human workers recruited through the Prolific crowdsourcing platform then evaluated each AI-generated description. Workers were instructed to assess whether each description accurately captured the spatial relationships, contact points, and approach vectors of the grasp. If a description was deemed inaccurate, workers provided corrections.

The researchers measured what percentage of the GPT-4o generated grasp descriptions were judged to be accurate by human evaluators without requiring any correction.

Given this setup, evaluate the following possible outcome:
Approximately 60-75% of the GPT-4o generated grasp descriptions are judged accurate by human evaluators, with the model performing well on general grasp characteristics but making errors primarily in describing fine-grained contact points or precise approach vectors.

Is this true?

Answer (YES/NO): NO